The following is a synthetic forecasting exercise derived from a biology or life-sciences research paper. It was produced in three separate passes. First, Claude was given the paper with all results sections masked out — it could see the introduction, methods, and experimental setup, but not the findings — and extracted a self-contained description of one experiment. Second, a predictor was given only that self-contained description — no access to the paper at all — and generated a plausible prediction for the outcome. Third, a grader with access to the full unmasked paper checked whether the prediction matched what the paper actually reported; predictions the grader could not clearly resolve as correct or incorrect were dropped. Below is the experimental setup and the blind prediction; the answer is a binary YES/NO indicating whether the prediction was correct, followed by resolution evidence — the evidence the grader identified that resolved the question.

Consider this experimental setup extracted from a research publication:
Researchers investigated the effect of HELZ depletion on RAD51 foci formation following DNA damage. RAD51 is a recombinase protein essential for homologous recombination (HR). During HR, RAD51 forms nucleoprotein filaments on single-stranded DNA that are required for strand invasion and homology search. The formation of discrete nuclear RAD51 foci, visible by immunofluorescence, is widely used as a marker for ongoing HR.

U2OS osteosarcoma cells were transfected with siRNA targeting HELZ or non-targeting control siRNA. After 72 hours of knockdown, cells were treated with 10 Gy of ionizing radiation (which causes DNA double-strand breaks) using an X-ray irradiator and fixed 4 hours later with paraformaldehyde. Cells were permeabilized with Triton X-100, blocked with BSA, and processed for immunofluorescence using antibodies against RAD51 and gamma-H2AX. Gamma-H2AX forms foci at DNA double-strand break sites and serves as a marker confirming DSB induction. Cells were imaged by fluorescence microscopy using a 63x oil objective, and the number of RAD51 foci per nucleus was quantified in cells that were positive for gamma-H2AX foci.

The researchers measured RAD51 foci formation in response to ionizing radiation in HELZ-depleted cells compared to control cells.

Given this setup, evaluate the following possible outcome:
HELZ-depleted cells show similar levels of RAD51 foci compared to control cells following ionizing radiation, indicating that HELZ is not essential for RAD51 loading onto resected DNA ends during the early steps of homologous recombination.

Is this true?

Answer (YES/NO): NO